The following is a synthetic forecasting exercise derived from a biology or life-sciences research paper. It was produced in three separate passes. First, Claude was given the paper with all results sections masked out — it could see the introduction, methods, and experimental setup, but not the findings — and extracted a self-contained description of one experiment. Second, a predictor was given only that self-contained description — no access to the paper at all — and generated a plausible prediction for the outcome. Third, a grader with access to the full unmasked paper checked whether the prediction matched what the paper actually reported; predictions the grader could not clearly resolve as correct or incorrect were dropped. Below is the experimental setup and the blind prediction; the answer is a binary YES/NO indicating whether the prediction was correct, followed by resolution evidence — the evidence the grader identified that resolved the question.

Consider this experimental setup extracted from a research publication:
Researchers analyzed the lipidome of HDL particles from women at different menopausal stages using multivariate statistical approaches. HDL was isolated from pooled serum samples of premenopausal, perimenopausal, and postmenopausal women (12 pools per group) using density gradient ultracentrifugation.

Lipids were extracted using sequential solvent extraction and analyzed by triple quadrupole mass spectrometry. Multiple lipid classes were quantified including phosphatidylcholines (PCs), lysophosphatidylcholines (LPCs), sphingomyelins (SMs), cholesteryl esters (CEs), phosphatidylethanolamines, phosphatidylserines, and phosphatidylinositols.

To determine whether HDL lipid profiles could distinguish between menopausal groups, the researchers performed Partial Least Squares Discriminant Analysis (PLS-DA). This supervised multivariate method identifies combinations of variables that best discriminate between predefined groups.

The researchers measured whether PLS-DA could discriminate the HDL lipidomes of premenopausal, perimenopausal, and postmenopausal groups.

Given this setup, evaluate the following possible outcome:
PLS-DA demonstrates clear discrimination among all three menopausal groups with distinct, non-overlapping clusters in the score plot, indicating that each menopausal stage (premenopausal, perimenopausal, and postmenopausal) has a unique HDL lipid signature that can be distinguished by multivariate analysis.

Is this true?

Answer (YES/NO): NO